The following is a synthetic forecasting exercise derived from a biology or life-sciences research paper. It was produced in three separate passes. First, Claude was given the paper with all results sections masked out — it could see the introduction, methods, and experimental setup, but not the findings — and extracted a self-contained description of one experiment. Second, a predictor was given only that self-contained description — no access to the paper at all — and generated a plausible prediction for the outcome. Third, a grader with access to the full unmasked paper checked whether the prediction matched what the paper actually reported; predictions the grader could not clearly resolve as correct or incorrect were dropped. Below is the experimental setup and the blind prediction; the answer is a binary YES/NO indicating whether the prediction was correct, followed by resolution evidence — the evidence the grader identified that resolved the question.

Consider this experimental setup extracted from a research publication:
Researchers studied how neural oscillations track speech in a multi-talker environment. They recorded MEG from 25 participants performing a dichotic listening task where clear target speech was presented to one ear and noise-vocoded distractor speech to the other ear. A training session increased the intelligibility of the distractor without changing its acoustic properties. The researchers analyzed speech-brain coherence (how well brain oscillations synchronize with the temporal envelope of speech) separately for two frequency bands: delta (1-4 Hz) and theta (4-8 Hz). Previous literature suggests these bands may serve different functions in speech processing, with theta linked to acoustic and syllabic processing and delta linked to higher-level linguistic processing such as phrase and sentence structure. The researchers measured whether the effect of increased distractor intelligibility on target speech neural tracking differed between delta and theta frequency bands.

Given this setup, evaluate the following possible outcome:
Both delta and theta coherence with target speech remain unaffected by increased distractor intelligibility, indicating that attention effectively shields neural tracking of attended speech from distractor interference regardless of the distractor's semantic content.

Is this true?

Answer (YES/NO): NO